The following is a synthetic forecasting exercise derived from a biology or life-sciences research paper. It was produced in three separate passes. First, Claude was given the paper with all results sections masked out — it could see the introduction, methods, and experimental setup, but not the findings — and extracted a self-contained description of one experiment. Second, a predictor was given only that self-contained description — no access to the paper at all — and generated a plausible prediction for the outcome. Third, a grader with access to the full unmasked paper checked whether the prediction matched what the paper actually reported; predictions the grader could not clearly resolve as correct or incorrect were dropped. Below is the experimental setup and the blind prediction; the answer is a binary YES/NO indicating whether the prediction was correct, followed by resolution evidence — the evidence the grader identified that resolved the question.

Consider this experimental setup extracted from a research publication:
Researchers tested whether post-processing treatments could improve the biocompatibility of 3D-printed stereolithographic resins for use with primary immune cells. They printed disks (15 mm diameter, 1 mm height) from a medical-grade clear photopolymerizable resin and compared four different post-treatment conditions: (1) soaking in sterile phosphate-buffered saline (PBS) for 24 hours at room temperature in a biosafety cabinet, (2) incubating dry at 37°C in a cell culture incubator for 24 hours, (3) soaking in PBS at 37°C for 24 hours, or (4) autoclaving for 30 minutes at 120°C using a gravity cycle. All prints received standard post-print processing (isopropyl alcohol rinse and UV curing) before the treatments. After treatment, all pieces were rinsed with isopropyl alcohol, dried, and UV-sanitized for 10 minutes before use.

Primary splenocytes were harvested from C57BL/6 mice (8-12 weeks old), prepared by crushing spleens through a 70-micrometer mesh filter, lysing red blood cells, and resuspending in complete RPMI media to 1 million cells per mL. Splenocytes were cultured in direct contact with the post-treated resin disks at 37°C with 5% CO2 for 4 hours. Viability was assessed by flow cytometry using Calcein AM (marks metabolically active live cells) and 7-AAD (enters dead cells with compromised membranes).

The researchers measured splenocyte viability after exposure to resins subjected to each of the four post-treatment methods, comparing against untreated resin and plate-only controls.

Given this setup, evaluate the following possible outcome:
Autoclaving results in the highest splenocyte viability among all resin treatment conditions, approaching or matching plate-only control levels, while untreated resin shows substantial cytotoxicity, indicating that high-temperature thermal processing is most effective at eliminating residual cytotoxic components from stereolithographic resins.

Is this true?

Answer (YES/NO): NO